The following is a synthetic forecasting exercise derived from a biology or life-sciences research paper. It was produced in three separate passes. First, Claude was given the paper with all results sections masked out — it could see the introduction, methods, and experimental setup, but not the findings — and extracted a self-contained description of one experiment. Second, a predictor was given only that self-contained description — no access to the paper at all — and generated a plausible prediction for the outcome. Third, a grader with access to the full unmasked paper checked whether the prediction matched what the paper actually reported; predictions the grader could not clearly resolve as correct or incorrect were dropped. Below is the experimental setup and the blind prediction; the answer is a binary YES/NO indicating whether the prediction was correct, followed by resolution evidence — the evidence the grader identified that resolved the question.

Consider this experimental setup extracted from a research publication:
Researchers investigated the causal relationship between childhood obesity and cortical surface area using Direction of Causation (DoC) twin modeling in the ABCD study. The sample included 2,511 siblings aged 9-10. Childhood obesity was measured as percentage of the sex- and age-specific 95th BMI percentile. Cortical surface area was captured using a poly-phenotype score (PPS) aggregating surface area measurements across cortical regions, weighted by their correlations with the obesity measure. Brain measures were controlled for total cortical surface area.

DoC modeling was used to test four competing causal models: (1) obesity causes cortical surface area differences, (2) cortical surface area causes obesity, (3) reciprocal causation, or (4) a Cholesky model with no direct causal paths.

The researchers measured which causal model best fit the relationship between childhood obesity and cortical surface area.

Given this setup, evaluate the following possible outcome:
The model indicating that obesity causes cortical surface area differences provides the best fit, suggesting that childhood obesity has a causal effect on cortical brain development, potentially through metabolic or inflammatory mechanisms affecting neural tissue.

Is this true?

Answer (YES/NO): YES